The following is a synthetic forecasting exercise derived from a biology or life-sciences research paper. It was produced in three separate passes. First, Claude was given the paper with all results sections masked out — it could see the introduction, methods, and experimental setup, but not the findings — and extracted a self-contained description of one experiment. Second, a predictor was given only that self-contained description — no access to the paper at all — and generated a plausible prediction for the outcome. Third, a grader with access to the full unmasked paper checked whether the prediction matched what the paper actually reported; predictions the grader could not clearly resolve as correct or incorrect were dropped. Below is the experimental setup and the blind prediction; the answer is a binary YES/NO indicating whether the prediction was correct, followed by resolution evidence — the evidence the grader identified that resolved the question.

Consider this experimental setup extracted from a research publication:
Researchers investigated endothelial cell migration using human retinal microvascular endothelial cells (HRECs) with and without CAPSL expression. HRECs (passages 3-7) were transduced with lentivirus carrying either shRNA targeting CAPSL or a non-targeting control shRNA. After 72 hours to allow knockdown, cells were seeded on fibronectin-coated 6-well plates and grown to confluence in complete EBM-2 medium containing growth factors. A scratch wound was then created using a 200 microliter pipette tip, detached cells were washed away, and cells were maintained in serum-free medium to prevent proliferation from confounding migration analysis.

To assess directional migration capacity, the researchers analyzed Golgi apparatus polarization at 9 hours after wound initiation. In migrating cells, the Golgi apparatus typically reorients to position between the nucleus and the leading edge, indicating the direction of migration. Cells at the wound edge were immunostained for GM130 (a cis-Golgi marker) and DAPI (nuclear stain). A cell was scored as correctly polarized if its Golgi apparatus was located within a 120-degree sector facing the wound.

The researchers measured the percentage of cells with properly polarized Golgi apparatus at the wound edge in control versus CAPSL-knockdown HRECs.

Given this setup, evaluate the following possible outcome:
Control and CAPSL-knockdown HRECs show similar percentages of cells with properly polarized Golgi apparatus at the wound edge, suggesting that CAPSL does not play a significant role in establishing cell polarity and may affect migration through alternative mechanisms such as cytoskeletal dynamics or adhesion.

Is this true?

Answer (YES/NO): NO